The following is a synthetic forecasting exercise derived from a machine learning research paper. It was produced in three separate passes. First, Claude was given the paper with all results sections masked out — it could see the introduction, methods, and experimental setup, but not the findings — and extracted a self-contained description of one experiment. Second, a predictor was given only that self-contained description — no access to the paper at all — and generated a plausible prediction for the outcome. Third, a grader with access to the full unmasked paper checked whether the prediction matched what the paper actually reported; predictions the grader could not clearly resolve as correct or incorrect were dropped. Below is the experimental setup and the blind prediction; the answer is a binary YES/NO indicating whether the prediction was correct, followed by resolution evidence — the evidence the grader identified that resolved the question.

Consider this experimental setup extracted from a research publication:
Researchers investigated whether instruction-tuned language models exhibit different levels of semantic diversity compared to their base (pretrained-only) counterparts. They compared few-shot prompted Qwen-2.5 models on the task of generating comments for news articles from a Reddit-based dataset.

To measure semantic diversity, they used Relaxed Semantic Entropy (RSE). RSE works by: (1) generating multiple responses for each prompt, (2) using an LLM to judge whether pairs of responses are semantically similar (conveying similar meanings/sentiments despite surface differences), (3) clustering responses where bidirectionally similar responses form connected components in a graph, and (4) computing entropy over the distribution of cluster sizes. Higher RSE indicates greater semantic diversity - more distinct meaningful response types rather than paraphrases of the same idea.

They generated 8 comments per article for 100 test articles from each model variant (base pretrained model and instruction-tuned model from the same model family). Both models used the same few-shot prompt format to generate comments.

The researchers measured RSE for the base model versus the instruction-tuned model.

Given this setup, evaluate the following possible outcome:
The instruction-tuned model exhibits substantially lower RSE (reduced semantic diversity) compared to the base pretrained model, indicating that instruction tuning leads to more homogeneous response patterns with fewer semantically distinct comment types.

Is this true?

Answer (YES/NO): YES